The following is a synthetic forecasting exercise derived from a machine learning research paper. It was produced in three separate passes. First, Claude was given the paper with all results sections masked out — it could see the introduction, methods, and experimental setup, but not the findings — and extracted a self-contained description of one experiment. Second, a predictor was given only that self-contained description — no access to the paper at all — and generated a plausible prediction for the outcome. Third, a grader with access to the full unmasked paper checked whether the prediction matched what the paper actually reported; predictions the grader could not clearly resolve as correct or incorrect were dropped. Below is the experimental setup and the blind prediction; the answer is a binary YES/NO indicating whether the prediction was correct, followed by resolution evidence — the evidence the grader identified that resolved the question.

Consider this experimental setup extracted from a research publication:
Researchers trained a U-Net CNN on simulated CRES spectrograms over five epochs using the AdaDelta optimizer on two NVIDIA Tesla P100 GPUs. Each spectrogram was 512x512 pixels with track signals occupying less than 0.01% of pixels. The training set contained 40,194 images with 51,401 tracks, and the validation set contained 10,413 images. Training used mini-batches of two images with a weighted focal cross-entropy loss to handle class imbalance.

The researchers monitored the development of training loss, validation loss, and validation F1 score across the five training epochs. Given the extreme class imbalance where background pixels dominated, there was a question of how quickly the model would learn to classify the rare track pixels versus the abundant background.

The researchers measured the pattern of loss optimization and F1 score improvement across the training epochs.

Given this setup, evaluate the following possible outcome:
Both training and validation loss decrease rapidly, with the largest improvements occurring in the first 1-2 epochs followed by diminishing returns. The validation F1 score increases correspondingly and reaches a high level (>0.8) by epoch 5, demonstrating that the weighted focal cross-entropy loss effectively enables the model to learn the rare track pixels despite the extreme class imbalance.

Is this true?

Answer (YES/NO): YES